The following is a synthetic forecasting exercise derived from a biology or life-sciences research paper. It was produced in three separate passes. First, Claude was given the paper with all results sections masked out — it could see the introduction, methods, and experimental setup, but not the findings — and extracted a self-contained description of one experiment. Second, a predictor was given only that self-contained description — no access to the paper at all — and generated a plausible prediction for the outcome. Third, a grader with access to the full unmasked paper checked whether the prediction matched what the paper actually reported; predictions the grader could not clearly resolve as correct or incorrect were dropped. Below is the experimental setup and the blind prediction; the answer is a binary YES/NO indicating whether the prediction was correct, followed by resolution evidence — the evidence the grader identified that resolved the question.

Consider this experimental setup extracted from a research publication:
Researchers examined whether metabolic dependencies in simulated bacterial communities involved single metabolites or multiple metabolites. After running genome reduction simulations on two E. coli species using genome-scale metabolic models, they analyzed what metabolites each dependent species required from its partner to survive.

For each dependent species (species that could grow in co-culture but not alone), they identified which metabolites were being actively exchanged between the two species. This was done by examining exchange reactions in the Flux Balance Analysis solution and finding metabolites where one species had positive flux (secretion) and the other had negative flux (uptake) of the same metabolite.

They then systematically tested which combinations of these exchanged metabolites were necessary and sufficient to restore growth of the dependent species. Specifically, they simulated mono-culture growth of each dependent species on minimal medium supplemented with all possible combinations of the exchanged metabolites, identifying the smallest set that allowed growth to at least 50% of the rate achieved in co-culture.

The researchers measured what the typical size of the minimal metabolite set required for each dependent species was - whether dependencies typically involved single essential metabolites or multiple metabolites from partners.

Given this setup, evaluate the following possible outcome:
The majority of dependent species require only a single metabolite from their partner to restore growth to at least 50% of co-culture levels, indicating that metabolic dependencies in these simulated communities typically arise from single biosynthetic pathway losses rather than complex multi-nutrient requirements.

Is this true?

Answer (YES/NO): YES